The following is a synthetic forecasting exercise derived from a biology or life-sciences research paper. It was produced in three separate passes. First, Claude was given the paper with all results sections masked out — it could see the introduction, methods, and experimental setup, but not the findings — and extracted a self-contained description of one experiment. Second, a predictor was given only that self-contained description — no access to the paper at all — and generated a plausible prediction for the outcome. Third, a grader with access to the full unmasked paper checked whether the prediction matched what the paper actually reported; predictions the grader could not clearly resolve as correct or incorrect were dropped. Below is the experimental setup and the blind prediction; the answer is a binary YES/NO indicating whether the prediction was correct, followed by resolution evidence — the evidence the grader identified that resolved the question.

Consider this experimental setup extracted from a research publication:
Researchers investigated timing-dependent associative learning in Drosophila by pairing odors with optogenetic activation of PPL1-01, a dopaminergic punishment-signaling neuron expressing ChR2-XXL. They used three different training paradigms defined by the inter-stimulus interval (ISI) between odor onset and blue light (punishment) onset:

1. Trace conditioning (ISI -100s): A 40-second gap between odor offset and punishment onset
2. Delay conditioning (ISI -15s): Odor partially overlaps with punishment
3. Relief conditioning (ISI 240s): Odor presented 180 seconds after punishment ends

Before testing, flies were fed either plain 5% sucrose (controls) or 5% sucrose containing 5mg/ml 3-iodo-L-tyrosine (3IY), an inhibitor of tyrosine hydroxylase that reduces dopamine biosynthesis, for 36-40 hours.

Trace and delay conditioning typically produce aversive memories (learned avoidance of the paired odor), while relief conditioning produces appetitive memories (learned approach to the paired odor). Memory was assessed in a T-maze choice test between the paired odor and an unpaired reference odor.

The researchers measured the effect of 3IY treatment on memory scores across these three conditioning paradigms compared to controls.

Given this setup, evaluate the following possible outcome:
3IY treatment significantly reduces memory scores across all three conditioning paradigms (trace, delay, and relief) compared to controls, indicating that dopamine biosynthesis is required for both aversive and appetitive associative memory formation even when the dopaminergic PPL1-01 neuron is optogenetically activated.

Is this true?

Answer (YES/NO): NO